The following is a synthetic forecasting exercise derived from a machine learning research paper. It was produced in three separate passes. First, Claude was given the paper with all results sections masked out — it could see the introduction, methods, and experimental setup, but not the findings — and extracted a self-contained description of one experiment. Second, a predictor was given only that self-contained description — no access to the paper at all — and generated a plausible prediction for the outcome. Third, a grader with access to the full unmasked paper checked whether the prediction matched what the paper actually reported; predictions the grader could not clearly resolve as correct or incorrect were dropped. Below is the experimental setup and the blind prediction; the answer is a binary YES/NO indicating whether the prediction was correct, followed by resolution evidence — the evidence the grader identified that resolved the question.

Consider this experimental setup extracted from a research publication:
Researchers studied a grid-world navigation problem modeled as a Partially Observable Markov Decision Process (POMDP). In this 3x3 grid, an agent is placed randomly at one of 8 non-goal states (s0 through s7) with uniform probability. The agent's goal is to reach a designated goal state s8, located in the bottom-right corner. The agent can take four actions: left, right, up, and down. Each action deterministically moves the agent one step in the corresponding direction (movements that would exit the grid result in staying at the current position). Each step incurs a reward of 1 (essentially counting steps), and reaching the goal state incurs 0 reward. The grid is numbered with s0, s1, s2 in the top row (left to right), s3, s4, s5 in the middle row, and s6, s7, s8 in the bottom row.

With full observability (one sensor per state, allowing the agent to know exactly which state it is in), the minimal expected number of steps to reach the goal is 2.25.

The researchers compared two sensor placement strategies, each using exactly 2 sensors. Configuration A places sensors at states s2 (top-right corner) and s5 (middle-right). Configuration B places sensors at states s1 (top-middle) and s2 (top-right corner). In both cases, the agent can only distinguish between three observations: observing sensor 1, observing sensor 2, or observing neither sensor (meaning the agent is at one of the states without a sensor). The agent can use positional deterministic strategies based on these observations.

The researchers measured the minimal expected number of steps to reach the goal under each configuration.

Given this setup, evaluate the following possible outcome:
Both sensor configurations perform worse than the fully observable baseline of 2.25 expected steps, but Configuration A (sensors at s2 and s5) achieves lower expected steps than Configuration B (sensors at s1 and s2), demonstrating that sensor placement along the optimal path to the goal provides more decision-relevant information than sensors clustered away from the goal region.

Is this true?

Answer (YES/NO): NO